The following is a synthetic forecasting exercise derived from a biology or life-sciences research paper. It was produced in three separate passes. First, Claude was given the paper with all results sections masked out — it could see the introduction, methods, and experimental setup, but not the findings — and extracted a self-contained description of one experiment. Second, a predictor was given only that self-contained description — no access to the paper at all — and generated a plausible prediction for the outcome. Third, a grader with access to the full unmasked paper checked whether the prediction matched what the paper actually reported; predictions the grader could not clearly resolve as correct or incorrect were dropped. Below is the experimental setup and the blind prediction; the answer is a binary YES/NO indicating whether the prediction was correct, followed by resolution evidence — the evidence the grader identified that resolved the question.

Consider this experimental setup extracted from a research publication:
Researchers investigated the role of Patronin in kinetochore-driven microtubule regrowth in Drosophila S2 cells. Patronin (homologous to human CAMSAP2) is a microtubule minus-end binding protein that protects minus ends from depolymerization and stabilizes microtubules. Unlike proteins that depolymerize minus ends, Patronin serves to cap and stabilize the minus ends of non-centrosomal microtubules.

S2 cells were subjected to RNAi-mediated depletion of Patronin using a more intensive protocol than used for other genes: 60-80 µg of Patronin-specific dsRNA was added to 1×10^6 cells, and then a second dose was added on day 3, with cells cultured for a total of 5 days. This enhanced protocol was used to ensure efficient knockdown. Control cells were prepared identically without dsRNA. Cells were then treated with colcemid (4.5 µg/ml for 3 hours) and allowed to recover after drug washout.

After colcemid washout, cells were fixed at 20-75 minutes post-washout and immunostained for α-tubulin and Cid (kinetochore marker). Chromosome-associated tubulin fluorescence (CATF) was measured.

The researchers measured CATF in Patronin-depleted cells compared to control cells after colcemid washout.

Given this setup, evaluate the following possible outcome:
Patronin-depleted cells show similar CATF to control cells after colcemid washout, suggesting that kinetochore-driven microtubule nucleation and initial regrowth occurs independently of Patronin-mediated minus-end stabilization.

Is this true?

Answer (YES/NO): NO